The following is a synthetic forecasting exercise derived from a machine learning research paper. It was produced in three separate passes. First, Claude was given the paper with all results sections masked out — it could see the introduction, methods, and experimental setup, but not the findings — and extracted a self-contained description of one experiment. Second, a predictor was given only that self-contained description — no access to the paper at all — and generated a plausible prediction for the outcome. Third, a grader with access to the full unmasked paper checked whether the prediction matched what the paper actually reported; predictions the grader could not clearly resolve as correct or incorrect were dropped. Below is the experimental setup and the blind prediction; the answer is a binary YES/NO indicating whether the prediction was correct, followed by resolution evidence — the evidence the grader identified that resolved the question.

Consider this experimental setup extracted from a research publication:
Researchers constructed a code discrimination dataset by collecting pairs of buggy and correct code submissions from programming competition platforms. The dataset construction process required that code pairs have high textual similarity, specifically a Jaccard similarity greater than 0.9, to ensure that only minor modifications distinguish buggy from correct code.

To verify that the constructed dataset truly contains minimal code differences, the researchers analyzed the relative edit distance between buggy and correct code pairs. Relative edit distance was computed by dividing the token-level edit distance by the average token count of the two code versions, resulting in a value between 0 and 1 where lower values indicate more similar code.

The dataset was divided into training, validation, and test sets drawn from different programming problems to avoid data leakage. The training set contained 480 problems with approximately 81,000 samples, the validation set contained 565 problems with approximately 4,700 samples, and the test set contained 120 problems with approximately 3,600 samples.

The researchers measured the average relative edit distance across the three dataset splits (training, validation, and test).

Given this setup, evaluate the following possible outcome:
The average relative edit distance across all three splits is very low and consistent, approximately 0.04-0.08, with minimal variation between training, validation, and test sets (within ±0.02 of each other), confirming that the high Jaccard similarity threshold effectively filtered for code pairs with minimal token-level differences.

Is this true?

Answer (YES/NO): NO